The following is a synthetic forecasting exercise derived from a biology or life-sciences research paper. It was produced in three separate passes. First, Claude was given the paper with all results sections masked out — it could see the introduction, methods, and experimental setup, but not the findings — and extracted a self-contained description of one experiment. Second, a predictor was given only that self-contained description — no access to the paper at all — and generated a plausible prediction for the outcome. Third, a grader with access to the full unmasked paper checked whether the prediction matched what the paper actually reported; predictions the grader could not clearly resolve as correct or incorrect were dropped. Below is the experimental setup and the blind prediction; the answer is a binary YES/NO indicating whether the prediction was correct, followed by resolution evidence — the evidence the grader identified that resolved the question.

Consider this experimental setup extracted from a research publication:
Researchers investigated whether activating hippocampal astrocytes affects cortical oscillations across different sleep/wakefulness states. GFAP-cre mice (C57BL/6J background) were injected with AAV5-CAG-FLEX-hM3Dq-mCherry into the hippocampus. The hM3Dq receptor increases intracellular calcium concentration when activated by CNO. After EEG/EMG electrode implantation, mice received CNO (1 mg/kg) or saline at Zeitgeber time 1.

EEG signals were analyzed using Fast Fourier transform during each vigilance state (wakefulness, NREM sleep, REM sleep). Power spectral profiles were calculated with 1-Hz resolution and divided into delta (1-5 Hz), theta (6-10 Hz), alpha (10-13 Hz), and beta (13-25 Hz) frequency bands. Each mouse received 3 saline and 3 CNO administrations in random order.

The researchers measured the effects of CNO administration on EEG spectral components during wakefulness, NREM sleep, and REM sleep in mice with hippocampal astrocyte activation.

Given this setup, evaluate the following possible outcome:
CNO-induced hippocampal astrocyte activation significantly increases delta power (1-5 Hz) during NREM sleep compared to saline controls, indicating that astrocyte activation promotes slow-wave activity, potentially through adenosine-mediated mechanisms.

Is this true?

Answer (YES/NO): NO